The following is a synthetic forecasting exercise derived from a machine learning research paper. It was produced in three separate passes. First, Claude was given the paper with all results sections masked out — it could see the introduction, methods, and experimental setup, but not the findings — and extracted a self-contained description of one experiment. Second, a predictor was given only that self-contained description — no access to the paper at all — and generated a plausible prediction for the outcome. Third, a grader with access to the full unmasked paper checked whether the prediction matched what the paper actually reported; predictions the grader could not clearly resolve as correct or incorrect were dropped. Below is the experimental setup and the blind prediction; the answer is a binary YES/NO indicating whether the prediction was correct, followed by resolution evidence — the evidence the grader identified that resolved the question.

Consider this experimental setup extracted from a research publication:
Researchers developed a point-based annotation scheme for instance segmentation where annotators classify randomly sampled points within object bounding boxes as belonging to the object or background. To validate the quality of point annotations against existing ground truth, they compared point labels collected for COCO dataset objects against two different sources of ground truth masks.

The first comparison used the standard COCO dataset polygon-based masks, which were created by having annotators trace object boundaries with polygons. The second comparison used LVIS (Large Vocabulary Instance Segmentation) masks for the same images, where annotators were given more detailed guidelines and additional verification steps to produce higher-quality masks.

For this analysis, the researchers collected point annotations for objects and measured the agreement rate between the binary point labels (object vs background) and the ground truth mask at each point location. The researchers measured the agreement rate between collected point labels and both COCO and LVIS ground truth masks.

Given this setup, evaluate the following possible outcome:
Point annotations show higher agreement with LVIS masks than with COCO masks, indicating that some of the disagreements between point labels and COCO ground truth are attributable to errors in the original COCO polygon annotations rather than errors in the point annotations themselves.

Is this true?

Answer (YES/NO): YES